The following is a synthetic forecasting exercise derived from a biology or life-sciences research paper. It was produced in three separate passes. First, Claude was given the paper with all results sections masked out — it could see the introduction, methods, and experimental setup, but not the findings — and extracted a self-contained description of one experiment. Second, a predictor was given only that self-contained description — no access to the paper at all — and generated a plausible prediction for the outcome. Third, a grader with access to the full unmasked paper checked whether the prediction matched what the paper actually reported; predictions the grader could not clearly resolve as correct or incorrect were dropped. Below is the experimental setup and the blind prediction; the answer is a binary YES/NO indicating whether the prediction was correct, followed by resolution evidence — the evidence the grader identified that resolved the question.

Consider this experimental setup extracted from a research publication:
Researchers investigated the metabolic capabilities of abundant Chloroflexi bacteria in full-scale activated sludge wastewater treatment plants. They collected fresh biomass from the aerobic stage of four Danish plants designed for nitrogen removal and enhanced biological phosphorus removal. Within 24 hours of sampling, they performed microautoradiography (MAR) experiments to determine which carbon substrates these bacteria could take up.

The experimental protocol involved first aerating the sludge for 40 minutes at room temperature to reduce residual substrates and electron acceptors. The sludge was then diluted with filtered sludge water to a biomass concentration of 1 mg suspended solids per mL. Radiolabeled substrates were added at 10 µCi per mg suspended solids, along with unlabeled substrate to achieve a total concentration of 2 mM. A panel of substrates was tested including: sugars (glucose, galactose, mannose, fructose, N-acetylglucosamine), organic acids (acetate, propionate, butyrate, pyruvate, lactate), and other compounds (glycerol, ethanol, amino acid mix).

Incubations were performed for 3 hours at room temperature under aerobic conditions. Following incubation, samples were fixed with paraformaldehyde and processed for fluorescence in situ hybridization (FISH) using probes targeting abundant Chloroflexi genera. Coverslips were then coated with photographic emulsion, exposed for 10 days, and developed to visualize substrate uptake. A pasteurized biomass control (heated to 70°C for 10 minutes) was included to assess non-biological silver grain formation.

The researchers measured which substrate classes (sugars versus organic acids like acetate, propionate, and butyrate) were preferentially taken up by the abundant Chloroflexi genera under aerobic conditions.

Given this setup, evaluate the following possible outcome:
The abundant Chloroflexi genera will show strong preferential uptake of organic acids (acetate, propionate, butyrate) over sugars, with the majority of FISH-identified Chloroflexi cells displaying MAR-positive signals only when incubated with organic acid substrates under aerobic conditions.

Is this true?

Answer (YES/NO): NO